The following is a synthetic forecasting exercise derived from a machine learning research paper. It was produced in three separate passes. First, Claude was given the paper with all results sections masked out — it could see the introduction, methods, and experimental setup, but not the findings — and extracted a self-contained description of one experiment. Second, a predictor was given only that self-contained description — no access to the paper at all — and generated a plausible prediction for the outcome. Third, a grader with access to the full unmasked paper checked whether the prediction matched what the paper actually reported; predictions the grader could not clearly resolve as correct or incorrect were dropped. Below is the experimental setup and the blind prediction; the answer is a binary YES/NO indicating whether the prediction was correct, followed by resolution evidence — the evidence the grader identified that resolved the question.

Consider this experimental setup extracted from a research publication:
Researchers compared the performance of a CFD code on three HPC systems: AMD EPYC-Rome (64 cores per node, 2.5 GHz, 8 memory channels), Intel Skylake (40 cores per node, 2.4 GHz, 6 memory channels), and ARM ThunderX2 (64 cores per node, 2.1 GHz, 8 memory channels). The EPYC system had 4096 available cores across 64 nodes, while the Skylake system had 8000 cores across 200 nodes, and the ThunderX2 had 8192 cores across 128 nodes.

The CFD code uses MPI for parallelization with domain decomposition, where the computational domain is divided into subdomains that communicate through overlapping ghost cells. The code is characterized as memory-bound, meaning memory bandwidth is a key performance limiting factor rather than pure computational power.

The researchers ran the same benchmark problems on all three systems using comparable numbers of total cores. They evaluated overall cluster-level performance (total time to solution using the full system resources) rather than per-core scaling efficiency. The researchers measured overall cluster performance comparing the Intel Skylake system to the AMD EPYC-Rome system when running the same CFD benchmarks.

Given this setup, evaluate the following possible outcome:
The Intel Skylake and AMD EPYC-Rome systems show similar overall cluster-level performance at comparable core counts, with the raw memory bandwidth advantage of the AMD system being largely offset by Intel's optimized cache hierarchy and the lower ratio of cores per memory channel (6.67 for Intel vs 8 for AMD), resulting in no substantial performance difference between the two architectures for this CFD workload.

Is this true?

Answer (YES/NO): NO